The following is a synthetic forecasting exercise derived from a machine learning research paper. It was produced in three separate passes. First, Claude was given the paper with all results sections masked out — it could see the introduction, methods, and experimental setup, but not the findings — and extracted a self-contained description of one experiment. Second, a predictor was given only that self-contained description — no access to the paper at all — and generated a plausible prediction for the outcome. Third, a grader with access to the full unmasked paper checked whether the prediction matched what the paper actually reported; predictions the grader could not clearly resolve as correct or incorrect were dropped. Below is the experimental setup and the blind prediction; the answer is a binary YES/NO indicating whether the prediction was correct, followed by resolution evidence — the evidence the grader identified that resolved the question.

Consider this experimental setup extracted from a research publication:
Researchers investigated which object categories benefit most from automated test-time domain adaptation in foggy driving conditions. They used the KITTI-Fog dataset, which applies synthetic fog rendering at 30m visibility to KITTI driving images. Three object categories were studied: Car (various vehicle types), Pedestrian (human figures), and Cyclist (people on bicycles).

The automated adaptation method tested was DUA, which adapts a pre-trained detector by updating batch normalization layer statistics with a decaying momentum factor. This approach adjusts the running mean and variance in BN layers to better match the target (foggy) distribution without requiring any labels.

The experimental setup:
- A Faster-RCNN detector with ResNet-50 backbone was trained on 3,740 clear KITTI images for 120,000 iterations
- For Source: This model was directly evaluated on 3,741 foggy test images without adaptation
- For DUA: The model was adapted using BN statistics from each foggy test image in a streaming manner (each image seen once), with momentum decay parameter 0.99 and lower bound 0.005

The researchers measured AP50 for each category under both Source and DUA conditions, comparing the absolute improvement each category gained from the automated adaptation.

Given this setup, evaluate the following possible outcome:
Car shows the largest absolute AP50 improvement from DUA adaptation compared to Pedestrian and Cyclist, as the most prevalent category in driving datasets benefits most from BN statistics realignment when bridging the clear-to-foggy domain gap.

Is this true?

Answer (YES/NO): YES